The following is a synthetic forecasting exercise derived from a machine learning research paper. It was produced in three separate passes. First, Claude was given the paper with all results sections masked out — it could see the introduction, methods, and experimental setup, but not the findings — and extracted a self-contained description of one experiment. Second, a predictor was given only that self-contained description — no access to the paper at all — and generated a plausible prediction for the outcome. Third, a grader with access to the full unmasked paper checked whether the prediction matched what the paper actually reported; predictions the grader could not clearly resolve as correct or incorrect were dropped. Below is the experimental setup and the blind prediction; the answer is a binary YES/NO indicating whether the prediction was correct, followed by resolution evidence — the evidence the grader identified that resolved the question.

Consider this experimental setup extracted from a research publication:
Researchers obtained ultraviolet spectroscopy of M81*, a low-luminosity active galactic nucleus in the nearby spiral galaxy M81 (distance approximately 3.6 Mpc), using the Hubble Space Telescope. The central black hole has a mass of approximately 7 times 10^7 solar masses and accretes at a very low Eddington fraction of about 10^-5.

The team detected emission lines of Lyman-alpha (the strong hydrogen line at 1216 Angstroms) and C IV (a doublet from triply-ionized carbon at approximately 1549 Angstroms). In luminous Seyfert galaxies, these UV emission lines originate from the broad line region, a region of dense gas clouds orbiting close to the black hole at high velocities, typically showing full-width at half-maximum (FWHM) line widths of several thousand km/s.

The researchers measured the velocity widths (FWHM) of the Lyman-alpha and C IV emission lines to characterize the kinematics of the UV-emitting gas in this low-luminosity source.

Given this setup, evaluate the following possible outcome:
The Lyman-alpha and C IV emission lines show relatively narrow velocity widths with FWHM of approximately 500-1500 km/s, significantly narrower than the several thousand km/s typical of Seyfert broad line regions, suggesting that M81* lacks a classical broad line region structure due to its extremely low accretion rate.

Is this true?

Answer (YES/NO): NO